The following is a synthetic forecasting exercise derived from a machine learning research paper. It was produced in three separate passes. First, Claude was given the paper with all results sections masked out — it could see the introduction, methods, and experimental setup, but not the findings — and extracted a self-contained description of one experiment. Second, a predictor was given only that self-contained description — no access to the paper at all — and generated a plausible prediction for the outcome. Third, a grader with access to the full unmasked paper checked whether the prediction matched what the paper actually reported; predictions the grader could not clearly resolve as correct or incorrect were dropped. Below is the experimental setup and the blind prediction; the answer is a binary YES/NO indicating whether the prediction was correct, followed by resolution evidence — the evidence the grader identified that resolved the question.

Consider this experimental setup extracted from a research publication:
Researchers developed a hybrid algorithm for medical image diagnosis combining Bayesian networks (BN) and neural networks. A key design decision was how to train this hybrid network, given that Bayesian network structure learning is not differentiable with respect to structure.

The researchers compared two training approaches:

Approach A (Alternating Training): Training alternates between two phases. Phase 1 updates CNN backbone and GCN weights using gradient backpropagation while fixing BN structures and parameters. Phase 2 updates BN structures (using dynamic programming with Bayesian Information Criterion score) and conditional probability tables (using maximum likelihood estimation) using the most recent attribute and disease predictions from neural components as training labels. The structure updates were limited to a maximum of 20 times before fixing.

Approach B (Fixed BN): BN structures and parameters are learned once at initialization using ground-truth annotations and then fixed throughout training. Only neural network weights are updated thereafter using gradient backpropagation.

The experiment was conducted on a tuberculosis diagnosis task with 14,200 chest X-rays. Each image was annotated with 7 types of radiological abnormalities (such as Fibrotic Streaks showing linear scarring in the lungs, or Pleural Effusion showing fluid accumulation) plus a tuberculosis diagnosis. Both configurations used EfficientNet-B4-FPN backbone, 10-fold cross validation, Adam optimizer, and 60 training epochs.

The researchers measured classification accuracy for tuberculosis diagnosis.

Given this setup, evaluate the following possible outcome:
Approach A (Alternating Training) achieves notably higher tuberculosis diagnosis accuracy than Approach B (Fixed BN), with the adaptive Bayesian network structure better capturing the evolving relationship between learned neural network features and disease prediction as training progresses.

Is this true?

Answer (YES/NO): YES